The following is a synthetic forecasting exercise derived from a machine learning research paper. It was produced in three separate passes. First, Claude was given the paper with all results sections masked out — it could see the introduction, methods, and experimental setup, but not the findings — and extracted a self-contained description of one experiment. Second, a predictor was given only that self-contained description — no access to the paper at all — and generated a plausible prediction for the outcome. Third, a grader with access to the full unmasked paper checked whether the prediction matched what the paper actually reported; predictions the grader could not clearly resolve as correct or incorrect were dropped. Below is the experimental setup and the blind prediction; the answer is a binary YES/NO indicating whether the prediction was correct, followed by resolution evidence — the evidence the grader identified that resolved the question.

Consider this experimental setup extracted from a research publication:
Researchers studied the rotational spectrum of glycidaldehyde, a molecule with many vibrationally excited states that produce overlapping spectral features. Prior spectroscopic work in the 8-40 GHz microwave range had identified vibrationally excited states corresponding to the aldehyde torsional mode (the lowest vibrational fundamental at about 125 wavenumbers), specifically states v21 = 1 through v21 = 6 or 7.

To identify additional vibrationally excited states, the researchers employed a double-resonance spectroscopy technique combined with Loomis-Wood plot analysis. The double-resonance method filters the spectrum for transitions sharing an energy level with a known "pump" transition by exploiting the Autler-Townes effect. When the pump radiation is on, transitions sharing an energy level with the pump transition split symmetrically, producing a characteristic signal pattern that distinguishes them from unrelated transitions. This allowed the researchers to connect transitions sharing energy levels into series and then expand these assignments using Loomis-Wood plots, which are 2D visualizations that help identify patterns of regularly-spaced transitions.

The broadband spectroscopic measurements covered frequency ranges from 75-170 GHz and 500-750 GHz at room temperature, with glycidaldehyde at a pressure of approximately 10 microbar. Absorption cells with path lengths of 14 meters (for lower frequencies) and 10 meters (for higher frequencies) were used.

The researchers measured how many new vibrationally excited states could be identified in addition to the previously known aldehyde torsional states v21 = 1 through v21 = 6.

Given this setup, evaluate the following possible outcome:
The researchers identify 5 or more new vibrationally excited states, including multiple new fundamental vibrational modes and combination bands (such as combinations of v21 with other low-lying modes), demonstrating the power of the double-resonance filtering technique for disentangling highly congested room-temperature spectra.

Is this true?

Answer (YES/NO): YES